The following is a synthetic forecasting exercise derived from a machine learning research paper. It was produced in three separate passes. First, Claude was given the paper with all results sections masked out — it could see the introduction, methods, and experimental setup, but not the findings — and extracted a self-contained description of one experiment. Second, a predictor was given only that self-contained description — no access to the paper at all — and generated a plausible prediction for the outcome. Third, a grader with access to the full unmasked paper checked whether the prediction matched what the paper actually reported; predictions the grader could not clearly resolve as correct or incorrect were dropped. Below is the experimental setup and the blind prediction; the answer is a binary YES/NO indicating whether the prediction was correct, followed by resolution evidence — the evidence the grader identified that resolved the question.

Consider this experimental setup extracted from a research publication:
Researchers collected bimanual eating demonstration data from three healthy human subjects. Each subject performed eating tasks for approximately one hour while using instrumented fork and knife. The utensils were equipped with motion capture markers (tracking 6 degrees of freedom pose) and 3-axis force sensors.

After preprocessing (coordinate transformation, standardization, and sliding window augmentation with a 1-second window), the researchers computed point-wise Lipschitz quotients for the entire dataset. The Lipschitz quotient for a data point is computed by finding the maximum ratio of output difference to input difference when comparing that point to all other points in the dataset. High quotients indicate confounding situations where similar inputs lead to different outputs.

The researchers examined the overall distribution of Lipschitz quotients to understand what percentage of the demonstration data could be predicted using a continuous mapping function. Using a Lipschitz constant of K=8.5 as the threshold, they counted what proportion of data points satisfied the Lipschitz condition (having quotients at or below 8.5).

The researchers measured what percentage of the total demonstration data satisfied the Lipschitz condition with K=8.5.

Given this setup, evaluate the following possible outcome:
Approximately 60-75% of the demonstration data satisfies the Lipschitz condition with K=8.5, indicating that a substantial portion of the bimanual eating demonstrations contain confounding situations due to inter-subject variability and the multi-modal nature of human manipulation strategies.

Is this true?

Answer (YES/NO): NO